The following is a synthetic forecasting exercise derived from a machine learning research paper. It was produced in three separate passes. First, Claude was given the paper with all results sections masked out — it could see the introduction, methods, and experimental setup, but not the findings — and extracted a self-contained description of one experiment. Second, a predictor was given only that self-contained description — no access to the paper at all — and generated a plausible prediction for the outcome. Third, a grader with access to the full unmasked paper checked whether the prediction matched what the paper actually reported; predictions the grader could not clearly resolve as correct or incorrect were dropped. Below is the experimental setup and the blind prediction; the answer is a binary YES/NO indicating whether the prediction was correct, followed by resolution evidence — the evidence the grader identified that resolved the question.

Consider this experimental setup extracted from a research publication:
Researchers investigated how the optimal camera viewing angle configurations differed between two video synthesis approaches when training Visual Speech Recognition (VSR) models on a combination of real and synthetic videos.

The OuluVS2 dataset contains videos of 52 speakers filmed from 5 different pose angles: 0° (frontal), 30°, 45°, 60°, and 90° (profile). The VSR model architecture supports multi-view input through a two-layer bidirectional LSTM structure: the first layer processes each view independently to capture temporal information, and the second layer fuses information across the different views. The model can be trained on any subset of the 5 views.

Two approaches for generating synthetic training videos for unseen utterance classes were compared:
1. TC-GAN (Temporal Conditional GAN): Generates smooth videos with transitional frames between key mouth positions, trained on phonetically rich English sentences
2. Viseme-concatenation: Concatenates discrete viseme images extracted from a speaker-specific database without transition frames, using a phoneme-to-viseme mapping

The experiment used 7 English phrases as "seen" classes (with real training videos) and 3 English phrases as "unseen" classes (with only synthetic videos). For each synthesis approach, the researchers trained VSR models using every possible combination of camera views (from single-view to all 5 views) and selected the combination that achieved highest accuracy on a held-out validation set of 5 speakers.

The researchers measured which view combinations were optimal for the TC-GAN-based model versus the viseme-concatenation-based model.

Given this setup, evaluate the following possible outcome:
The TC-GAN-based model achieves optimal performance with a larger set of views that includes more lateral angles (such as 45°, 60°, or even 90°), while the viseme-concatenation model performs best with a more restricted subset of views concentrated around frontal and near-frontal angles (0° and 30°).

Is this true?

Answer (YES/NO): NO